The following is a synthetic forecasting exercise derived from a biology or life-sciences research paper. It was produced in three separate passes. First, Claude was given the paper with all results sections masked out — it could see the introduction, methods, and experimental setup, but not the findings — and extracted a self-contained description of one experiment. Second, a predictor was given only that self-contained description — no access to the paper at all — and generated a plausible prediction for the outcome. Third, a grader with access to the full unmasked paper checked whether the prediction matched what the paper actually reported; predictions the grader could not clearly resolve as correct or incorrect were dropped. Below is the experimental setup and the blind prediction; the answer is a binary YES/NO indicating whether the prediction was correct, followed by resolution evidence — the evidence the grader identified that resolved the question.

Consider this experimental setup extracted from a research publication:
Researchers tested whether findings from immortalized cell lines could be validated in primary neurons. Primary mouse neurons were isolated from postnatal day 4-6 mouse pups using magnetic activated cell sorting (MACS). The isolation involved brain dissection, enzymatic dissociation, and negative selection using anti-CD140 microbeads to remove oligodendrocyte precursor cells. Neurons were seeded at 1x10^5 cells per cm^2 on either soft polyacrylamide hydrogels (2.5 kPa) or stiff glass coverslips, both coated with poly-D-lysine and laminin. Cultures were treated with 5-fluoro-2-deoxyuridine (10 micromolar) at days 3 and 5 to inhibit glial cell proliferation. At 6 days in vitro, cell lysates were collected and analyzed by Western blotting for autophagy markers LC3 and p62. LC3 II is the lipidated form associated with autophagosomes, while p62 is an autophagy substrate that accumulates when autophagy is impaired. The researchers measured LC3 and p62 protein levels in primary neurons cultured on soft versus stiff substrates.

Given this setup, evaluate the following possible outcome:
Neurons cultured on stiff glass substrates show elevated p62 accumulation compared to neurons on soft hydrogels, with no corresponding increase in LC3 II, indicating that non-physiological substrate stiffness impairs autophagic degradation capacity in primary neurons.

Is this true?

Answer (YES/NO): NO